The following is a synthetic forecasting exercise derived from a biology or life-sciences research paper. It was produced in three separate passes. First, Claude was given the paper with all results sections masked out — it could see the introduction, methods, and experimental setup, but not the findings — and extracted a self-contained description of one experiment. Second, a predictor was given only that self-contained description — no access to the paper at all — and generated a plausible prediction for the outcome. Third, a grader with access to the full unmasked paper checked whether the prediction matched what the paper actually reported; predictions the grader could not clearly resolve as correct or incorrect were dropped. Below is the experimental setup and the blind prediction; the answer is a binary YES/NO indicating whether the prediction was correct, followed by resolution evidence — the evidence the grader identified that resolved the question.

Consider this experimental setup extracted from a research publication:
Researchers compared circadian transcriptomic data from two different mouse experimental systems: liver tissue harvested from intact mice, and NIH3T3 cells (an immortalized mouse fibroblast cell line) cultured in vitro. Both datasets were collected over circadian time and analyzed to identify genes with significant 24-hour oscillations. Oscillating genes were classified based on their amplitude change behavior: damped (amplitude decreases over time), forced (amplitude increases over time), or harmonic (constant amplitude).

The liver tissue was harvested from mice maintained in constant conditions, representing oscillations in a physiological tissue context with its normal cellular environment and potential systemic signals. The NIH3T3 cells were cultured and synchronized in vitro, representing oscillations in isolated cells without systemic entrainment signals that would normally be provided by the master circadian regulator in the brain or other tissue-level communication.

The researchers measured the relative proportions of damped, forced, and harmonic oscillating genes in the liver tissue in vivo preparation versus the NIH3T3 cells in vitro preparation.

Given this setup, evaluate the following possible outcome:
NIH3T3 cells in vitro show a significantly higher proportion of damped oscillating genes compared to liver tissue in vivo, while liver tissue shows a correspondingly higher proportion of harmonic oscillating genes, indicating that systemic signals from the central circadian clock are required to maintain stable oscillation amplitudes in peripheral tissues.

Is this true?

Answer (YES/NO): NO